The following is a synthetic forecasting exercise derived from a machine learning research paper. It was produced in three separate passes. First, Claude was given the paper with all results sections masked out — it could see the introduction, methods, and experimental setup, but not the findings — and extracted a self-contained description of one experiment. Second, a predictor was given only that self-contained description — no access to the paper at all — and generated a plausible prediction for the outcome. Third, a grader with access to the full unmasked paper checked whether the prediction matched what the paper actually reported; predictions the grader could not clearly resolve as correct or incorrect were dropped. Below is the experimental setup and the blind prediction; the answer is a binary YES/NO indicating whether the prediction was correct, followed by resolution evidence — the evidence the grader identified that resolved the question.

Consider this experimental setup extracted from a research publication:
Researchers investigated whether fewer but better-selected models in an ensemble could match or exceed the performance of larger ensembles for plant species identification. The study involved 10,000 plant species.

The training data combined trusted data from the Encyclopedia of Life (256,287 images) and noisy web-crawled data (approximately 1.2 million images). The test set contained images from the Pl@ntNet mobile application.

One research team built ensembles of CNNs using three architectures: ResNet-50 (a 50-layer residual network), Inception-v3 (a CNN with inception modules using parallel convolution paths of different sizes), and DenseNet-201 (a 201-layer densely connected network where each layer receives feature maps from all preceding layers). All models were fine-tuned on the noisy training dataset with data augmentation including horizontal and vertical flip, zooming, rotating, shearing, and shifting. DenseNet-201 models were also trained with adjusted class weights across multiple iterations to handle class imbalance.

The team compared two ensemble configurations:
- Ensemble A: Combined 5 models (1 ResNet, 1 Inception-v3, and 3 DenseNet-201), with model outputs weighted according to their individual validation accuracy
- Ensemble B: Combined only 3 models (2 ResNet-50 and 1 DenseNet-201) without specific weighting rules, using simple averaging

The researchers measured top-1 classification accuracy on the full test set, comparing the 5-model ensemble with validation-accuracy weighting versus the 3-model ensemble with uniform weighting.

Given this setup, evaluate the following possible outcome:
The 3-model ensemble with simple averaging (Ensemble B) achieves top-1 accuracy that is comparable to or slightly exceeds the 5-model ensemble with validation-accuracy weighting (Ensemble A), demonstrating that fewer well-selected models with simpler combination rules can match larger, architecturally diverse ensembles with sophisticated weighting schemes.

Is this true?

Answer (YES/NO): YES